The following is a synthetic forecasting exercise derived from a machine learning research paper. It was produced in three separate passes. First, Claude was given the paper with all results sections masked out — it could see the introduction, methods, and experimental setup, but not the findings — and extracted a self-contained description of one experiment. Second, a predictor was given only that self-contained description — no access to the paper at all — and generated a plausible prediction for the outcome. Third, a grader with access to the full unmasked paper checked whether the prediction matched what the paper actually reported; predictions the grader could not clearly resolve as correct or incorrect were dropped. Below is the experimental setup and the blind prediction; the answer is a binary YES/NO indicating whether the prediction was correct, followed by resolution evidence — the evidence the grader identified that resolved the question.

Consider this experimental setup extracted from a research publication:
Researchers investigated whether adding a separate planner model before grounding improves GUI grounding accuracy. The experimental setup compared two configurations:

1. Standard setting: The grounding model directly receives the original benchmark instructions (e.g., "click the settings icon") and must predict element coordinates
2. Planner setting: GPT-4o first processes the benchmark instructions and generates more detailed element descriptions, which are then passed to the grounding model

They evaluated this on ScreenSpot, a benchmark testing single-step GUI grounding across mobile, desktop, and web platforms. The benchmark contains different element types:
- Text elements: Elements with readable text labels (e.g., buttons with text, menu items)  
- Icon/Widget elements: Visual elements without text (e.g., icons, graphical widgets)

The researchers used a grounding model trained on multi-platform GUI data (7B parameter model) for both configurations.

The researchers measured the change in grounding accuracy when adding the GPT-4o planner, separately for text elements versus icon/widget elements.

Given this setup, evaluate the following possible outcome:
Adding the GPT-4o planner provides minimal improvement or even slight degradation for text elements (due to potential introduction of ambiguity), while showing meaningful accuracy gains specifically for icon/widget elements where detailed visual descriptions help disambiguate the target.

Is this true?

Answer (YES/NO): NO